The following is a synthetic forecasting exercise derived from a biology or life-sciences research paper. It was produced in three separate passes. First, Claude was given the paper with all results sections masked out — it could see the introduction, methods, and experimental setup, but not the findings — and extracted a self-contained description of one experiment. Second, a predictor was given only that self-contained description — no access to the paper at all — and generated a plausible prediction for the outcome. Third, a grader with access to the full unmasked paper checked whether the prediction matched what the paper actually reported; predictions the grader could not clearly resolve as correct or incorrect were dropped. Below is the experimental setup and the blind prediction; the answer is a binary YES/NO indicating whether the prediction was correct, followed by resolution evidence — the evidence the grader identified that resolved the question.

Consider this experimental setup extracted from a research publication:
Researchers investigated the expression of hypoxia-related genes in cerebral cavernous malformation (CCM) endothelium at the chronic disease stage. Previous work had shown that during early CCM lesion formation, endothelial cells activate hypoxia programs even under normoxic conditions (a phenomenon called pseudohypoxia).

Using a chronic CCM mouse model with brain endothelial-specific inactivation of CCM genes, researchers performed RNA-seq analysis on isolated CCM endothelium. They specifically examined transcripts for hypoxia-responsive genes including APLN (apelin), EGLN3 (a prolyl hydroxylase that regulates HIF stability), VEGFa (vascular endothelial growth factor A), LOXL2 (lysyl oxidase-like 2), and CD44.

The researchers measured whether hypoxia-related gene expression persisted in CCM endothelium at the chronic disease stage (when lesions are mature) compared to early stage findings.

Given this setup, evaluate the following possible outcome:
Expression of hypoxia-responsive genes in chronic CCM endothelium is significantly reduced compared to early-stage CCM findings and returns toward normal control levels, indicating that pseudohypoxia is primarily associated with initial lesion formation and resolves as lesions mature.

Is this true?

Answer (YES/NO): NO